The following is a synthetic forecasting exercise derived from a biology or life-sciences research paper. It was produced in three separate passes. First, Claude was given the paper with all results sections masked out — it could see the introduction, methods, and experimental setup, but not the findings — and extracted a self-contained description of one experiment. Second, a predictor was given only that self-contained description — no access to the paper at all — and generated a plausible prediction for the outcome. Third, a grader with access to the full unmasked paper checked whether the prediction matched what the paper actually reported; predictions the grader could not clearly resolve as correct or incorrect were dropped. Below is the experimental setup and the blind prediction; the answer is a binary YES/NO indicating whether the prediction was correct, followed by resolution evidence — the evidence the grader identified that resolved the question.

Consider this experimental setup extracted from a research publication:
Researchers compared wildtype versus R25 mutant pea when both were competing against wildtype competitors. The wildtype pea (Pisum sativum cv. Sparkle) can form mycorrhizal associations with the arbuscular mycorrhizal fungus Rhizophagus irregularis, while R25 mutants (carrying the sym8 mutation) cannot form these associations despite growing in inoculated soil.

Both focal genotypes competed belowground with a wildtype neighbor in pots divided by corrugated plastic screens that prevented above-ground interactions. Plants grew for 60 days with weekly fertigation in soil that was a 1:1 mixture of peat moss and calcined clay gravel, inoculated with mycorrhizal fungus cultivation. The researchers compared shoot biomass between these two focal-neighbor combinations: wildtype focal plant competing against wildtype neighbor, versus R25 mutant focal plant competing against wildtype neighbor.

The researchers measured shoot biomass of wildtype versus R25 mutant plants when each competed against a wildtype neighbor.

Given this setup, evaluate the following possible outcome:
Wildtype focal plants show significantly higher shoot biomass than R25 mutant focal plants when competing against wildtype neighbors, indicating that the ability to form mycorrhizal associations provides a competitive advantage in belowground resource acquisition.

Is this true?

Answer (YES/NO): YES